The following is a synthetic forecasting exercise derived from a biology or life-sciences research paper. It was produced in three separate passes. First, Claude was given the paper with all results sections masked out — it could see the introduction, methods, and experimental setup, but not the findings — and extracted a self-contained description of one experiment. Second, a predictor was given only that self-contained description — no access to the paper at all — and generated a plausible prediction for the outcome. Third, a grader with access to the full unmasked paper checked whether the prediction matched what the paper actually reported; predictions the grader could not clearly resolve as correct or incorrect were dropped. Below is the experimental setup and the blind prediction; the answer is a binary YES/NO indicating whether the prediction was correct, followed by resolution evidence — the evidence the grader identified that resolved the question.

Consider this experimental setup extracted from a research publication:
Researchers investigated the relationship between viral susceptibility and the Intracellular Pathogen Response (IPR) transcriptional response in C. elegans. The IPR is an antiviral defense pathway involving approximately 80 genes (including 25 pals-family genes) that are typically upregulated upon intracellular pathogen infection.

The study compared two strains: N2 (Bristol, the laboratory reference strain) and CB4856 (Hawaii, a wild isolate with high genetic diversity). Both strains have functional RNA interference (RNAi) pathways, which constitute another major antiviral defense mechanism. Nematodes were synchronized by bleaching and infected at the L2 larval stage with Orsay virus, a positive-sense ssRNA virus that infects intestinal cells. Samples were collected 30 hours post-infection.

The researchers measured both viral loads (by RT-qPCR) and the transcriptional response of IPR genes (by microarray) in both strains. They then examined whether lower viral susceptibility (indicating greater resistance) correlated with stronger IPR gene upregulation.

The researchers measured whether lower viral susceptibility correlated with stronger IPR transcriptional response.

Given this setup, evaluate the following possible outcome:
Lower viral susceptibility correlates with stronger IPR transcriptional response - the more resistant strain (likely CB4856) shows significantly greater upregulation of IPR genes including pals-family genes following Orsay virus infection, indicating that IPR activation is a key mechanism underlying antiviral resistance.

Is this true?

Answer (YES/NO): NO